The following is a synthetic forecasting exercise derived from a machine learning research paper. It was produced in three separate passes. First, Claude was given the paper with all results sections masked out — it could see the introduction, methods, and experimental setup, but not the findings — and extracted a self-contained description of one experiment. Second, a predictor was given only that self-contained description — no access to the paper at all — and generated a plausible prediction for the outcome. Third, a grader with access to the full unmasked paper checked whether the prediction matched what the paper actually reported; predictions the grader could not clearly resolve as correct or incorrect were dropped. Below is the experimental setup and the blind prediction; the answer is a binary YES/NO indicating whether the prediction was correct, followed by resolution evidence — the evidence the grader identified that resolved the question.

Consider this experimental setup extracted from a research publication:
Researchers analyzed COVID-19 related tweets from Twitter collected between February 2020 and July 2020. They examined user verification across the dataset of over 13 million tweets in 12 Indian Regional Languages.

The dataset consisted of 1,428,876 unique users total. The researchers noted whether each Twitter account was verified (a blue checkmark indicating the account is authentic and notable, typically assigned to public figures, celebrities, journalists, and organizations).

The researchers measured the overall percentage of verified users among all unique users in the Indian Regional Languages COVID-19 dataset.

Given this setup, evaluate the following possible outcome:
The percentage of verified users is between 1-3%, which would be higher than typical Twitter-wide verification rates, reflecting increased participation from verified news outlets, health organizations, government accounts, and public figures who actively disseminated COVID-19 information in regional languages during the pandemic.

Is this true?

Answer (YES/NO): NO